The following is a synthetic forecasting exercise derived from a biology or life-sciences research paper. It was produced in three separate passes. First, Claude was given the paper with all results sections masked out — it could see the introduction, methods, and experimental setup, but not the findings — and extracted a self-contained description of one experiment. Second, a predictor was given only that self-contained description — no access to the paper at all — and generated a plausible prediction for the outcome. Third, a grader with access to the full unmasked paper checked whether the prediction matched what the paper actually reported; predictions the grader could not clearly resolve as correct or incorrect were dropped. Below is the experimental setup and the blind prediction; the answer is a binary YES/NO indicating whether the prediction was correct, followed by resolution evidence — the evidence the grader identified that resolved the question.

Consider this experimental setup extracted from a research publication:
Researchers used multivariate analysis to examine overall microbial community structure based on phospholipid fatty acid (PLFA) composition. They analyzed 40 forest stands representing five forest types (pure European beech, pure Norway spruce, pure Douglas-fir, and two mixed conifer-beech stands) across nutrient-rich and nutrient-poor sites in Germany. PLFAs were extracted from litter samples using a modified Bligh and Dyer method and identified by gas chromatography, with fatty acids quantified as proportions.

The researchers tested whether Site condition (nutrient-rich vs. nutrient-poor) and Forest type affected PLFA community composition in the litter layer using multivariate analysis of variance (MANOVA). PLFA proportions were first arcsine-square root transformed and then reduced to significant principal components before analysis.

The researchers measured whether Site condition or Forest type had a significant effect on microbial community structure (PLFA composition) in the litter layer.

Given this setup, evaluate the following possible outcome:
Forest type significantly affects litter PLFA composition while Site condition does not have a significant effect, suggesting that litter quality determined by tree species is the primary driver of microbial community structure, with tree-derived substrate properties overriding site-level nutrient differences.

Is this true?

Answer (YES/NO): NO